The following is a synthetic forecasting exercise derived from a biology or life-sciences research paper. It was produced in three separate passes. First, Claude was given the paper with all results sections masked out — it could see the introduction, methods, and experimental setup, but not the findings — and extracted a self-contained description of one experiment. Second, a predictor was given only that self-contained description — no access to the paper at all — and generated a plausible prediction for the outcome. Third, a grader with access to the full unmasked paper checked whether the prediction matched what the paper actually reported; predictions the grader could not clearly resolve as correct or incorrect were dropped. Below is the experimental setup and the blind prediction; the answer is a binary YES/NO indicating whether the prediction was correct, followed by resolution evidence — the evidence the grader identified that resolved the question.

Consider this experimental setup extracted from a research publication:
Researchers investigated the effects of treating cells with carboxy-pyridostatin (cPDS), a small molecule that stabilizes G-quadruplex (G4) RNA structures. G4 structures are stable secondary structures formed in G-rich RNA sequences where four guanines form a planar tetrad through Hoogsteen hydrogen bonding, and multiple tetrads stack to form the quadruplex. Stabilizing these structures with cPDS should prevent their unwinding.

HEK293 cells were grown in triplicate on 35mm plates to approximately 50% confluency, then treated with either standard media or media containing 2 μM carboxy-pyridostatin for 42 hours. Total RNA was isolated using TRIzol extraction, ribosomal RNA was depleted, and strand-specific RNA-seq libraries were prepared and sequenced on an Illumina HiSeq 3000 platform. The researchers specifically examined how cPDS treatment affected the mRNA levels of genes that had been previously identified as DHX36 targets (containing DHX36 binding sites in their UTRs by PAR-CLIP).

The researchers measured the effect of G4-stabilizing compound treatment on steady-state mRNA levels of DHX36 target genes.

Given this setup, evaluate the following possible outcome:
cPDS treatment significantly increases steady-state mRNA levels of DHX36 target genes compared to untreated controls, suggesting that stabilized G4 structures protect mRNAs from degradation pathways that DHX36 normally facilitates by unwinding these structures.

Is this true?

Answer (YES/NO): YES